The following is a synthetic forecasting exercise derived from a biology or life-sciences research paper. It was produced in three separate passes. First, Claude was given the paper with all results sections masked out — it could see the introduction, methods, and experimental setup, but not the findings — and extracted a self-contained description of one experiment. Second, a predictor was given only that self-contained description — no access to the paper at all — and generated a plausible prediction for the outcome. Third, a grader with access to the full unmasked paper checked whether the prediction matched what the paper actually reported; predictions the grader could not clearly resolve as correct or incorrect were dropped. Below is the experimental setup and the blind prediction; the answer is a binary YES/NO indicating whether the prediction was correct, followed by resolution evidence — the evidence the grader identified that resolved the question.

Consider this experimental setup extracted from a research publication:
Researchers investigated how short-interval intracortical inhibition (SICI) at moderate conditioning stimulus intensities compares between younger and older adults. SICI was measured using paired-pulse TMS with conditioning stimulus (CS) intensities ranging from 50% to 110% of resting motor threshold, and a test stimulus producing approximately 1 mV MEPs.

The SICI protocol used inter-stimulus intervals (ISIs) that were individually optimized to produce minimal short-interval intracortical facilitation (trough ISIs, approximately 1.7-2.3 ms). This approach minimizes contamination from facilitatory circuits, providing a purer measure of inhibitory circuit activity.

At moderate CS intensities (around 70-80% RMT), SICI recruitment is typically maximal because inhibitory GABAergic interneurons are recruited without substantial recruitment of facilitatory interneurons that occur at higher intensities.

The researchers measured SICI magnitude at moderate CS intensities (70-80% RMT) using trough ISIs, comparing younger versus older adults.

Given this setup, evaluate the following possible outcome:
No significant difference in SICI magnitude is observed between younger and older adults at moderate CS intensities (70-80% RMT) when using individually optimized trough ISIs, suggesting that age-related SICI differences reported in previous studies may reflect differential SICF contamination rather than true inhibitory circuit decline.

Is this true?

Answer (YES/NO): YES